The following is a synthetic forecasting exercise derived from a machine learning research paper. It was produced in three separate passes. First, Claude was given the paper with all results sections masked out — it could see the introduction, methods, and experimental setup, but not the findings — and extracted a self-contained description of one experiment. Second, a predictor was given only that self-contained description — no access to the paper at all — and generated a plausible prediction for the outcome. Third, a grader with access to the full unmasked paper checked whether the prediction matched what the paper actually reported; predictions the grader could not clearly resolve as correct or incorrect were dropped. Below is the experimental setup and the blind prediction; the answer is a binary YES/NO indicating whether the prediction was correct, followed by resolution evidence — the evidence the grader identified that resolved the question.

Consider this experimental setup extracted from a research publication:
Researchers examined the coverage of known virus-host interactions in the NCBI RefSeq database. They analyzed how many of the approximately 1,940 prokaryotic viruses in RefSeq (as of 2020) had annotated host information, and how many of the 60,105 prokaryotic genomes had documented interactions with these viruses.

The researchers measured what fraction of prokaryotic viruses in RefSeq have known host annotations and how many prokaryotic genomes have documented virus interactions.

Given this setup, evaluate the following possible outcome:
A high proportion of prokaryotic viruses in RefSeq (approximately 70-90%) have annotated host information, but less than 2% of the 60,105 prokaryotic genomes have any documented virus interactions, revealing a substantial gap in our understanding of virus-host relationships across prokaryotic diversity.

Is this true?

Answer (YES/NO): NO